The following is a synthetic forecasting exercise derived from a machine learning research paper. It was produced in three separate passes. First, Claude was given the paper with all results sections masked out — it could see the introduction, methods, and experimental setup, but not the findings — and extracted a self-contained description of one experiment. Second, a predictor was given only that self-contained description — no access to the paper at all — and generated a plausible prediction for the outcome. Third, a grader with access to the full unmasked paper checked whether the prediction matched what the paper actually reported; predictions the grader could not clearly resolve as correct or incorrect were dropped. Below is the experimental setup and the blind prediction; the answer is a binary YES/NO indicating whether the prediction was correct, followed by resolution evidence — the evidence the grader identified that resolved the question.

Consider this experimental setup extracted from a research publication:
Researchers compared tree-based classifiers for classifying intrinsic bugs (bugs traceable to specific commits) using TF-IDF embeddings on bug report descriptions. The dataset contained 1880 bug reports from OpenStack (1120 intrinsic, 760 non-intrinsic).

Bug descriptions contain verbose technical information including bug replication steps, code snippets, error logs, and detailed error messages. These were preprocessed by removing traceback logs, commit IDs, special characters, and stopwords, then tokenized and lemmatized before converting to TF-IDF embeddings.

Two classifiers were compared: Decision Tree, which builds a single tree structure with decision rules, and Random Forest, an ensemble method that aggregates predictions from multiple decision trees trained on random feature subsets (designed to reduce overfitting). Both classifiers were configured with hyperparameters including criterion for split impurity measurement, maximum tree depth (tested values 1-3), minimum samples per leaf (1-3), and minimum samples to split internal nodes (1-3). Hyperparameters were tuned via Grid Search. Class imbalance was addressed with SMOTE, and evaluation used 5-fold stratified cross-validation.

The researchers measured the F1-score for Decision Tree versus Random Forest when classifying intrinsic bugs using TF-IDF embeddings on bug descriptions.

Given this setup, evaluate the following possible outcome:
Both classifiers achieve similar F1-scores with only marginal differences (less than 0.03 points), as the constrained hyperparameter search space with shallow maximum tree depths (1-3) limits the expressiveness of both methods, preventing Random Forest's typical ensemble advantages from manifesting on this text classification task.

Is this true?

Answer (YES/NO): NO